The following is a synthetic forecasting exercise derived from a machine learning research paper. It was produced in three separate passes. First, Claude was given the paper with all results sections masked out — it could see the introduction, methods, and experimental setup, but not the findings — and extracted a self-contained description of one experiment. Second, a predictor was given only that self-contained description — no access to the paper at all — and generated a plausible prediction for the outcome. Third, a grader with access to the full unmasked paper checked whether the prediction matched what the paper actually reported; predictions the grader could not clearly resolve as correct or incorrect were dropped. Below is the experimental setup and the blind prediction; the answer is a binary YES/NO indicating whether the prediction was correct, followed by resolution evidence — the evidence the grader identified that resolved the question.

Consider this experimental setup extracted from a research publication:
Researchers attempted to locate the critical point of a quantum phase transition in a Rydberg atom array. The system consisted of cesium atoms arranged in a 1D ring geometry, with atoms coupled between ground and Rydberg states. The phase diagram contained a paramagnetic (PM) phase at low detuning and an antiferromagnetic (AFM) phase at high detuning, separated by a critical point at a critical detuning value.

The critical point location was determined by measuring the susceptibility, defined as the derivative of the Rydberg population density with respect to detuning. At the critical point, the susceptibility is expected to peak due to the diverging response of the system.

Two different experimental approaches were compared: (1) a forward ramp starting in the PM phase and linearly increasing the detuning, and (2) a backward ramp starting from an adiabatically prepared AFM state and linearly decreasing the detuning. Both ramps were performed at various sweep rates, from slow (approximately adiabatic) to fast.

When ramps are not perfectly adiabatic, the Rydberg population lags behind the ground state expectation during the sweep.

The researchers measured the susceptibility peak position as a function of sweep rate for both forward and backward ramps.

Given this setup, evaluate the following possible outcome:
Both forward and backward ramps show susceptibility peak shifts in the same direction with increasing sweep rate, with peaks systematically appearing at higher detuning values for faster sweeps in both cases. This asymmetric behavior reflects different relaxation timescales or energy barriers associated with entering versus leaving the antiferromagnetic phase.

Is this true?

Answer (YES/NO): NO